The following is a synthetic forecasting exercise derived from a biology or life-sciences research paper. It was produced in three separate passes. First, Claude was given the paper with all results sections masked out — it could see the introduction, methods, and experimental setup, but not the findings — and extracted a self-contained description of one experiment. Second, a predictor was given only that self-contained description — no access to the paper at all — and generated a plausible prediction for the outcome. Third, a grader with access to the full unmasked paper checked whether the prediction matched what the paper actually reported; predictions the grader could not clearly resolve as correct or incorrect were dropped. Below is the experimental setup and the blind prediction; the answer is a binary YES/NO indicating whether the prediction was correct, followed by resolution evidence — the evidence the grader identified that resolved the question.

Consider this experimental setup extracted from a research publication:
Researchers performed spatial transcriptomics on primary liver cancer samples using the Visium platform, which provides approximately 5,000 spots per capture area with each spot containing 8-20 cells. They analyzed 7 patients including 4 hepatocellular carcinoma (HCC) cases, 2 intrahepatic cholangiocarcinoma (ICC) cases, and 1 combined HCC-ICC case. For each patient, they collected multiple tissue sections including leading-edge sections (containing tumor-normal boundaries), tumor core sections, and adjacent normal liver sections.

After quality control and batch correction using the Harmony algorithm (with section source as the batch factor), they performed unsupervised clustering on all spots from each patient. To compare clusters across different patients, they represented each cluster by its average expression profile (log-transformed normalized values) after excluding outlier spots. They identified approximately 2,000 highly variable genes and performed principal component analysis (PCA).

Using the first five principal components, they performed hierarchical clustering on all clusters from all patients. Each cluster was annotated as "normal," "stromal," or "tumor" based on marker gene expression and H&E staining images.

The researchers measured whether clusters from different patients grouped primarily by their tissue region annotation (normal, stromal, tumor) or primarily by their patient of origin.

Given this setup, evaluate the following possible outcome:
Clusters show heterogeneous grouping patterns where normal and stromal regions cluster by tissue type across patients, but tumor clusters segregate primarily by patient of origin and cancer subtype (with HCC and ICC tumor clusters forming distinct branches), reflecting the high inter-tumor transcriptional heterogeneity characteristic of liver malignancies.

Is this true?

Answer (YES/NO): NO